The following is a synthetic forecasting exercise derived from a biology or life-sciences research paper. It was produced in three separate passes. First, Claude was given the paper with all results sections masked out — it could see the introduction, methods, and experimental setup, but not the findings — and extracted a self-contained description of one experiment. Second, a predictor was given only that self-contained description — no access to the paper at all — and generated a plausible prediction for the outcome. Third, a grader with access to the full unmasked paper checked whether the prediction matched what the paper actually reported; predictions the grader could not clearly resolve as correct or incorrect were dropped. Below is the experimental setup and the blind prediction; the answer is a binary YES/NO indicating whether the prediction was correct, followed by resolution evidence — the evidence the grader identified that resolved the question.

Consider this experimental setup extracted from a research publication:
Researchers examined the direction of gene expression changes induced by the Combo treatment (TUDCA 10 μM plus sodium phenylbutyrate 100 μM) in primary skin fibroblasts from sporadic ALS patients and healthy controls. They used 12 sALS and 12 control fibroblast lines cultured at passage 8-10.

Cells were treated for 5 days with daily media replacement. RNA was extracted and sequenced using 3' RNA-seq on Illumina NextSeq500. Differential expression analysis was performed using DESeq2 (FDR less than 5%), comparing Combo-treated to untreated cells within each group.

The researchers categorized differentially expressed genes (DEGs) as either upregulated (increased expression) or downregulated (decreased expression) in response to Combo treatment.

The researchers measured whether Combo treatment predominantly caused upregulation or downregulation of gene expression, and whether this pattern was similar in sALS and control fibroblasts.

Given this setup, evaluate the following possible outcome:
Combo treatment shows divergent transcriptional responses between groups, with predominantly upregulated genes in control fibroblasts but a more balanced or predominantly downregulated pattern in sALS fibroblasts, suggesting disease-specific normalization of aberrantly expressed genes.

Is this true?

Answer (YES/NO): NO